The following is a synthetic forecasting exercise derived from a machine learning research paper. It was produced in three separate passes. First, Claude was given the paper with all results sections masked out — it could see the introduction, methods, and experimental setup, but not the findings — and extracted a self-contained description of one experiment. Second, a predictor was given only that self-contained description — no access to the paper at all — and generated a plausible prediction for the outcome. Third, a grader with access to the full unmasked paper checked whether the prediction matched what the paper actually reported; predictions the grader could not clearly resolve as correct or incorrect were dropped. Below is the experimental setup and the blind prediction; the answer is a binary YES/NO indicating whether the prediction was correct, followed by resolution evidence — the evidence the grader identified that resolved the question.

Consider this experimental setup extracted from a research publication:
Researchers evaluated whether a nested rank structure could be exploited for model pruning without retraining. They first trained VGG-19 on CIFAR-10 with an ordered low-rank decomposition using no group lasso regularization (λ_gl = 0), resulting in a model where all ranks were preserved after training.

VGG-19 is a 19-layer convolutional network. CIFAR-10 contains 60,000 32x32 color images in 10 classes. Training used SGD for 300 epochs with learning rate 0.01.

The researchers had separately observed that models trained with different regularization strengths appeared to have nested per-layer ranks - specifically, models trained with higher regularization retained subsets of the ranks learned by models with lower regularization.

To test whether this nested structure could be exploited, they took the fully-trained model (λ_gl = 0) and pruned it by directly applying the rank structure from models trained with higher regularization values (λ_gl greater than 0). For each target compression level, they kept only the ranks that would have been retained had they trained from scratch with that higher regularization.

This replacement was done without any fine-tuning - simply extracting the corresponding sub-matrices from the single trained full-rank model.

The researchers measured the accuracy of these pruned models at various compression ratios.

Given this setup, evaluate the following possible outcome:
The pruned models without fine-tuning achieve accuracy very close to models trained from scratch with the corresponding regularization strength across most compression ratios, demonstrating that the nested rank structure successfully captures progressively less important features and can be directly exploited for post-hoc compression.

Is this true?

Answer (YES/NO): NO